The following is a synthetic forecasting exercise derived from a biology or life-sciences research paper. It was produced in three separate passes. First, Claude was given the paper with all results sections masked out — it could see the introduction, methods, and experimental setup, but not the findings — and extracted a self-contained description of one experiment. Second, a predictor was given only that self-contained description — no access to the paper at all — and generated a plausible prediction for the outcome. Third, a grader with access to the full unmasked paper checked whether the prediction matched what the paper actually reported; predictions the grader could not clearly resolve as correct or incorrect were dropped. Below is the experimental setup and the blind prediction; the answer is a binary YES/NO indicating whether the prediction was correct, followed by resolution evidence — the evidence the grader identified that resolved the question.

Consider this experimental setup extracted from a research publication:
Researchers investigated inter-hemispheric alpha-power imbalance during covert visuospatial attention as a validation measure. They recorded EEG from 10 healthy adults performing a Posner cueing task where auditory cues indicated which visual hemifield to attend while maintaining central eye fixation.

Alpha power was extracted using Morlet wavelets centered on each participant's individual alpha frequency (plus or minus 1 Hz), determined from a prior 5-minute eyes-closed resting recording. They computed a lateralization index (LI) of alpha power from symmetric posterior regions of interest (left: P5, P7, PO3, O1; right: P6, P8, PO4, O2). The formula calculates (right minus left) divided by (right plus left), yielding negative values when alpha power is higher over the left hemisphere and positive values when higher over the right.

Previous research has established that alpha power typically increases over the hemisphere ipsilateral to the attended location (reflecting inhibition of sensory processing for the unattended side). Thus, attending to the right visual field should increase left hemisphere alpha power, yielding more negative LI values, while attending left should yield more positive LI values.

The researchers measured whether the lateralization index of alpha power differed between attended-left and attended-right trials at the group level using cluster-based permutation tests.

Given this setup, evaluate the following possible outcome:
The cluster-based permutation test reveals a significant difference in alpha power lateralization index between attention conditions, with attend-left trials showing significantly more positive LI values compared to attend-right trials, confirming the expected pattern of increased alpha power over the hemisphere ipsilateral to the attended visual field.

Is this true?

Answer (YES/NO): YES